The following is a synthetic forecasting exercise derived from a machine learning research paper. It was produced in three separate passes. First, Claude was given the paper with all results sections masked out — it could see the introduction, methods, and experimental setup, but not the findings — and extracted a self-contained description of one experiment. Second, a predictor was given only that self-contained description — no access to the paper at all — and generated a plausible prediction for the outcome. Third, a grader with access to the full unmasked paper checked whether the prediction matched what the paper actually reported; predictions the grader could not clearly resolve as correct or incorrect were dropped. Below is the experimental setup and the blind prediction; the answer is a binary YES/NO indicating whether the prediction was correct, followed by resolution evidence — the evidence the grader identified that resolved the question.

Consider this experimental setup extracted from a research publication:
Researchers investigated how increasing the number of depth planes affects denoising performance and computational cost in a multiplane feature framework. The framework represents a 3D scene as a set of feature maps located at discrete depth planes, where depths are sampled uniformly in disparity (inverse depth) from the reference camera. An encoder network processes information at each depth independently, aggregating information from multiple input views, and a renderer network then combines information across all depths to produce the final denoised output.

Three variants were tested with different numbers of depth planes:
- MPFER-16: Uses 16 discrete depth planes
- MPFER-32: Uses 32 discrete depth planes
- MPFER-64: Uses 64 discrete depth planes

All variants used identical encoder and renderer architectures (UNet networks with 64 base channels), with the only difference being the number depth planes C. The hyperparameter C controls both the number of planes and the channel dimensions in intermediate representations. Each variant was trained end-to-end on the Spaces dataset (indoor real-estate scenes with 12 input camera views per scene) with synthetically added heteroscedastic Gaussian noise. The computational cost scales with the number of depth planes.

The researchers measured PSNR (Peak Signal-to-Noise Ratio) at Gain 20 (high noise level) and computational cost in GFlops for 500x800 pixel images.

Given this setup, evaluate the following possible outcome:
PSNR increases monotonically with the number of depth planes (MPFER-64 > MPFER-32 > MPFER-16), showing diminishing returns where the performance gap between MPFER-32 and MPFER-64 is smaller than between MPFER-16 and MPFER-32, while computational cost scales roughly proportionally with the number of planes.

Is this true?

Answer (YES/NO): NO